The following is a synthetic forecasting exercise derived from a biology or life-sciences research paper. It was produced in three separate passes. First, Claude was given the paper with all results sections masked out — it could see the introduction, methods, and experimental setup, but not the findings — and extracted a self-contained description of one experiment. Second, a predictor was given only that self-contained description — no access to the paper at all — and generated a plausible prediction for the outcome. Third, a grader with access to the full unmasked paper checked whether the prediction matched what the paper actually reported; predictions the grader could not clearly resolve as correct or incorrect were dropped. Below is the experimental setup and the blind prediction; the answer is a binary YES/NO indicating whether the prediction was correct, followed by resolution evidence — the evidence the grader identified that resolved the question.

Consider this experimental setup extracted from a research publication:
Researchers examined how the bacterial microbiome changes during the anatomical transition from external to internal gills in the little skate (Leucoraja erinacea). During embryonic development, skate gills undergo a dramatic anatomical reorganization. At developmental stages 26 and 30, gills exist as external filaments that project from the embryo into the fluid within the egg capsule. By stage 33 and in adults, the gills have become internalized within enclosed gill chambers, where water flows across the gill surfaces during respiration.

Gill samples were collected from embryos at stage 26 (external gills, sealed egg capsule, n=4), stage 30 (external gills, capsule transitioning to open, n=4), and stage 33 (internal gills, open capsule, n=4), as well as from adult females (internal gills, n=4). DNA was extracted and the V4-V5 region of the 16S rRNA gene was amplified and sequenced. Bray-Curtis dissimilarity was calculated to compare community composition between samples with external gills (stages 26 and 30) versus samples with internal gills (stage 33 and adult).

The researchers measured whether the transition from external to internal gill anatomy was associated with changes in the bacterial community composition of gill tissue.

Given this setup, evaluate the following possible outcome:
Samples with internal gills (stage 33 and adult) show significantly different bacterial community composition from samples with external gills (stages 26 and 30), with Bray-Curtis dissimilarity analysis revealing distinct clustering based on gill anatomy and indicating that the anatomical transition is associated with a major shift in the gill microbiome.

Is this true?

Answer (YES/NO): YES